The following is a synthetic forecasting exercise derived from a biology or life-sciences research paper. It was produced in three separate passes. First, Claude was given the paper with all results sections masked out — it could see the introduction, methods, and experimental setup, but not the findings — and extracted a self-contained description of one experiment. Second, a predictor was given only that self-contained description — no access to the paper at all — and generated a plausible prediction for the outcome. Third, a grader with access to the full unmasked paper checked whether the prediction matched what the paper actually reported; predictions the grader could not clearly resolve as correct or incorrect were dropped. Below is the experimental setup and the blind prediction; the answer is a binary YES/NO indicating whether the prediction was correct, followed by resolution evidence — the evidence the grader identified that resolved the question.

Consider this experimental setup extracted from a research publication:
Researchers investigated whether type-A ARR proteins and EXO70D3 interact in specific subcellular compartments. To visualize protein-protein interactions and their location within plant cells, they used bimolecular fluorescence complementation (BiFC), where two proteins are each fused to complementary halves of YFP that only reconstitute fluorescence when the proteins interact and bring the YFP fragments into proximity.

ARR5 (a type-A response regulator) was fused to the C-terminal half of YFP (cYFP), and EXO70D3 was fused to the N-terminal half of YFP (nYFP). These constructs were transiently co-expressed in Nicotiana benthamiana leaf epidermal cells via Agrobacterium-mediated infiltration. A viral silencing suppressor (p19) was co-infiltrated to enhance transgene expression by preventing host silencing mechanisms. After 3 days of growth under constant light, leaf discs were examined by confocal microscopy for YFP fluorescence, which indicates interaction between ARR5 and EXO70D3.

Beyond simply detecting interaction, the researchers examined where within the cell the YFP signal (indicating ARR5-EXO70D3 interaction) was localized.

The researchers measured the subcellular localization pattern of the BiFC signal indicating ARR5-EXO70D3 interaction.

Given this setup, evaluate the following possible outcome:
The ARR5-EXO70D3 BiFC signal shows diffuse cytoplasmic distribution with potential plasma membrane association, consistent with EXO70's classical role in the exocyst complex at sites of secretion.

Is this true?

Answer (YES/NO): NO